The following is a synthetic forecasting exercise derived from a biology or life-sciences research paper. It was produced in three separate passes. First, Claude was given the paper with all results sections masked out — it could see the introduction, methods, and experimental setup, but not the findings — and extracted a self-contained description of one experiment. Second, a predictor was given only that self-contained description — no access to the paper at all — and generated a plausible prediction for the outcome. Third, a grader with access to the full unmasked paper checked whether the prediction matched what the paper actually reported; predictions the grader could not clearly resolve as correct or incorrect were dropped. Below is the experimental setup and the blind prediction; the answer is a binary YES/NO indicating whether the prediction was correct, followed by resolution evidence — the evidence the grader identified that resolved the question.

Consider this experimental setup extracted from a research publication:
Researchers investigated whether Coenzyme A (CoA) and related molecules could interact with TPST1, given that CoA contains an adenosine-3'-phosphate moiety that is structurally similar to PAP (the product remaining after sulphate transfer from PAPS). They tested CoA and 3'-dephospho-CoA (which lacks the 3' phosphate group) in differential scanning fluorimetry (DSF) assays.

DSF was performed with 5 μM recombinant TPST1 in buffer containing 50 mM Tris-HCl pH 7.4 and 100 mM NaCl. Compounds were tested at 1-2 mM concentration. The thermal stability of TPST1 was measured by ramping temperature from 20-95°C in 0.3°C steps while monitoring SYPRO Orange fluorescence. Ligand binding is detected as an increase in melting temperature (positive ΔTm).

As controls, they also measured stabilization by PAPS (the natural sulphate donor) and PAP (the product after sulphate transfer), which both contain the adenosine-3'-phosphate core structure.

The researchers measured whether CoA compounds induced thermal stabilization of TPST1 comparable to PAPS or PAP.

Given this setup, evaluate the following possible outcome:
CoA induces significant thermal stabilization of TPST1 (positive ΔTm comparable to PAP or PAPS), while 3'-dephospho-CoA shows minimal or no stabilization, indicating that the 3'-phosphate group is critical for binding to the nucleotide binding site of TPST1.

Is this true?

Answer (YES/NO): YES